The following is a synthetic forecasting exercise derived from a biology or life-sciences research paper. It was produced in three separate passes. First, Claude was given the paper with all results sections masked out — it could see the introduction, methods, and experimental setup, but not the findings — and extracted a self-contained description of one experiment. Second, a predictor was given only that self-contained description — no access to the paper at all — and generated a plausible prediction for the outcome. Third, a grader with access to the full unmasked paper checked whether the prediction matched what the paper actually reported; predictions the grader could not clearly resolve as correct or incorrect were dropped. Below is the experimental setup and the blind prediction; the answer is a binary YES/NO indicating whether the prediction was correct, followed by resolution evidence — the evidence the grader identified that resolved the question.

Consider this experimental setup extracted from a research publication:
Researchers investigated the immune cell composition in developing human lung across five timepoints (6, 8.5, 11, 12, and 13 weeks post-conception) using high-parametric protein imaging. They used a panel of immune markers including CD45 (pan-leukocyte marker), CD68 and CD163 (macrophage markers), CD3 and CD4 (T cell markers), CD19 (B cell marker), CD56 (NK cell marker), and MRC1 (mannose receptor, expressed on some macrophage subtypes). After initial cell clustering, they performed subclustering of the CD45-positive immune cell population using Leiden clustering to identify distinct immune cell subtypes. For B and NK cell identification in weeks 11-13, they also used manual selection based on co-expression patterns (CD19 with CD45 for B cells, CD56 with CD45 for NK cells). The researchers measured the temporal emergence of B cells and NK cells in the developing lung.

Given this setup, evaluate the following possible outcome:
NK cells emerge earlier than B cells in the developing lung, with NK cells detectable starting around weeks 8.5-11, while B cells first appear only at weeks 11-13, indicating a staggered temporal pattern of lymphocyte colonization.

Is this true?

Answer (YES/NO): NO